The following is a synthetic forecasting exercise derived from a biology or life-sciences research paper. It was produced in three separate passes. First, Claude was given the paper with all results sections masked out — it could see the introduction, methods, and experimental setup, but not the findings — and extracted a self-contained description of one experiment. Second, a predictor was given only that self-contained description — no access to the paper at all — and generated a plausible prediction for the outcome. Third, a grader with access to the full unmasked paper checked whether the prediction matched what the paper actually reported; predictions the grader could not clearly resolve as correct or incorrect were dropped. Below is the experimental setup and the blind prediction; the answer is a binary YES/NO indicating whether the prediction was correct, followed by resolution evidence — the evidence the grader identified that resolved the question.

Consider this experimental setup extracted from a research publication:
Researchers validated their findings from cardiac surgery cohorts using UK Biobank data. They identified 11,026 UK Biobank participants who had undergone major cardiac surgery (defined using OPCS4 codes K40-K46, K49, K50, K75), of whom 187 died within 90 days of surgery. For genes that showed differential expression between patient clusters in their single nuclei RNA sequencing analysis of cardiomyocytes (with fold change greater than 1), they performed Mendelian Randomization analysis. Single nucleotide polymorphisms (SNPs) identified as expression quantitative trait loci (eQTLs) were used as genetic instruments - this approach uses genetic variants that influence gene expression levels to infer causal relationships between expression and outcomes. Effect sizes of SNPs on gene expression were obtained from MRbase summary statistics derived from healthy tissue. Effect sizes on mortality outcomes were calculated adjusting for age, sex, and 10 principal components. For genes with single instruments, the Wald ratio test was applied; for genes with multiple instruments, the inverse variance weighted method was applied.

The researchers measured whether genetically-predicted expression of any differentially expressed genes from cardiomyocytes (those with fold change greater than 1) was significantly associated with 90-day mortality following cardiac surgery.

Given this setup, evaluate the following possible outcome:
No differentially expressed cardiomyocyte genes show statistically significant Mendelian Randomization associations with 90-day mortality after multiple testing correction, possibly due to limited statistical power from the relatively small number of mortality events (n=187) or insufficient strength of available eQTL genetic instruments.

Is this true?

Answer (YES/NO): NO